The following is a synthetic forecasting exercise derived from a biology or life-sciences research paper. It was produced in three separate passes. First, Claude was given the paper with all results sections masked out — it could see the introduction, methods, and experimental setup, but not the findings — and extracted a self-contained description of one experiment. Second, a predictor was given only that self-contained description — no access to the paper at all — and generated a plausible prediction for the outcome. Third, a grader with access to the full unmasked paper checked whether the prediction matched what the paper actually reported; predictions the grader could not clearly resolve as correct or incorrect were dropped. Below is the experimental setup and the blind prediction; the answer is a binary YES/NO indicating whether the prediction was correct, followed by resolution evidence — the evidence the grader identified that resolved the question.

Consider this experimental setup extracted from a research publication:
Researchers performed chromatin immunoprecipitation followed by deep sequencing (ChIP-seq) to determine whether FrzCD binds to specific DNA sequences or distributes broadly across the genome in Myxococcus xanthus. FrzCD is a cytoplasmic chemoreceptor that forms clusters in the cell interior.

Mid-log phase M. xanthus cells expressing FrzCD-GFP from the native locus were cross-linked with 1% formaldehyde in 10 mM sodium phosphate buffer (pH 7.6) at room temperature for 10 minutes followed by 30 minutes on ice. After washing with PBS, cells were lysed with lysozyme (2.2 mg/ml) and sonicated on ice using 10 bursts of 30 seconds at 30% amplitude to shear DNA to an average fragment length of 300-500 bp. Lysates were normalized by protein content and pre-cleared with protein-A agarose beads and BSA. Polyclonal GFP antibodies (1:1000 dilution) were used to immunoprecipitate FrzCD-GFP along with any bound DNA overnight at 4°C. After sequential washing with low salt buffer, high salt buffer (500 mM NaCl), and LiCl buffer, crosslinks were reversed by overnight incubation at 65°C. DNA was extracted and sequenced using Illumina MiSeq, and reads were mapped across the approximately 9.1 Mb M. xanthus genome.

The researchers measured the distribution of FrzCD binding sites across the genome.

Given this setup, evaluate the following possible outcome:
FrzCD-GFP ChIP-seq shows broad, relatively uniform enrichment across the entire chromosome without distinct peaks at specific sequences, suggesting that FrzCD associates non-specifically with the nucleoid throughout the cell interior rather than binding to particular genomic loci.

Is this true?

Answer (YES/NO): YES